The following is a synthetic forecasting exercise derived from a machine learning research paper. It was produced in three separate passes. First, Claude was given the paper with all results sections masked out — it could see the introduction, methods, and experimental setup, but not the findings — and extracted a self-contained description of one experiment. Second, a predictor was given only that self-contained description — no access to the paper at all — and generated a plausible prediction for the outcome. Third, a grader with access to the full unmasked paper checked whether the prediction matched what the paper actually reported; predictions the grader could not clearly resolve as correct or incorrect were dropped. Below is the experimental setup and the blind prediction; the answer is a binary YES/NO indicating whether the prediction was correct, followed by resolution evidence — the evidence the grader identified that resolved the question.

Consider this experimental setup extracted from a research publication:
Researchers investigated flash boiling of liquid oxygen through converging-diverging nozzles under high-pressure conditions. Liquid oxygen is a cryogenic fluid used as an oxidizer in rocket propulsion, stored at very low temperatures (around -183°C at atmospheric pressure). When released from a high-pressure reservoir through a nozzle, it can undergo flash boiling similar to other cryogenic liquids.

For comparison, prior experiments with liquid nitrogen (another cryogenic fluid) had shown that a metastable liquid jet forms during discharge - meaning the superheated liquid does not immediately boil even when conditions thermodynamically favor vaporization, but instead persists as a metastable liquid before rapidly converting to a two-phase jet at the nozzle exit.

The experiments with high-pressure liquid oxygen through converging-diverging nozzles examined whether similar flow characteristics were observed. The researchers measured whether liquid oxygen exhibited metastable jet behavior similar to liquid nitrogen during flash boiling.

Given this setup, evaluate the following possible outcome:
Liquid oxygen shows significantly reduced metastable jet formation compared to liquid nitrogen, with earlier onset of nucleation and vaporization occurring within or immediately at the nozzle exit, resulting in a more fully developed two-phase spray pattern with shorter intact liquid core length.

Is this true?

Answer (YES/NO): NO